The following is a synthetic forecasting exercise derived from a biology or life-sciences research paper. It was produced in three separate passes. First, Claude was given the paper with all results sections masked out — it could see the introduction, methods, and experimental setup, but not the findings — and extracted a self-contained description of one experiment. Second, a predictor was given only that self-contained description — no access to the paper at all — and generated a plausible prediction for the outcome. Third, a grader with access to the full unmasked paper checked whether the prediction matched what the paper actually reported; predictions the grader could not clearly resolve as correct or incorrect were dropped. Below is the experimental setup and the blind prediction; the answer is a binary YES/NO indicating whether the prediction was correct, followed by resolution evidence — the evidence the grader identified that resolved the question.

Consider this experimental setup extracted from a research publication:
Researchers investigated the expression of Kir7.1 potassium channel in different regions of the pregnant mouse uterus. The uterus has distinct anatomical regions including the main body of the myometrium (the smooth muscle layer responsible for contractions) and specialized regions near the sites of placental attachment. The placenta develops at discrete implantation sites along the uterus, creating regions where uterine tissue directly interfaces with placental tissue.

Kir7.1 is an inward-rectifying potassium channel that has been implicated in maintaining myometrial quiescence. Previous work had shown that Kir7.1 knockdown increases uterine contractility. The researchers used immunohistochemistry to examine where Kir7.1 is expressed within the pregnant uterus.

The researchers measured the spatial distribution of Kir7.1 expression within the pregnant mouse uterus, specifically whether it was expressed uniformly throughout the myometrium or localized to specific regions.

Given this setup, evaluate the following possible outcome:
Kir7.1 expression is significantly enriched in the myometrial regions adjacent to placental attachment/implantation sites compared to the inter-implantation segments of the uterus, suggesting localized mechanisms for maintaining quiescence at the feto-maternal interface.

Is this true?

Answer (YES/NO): YES